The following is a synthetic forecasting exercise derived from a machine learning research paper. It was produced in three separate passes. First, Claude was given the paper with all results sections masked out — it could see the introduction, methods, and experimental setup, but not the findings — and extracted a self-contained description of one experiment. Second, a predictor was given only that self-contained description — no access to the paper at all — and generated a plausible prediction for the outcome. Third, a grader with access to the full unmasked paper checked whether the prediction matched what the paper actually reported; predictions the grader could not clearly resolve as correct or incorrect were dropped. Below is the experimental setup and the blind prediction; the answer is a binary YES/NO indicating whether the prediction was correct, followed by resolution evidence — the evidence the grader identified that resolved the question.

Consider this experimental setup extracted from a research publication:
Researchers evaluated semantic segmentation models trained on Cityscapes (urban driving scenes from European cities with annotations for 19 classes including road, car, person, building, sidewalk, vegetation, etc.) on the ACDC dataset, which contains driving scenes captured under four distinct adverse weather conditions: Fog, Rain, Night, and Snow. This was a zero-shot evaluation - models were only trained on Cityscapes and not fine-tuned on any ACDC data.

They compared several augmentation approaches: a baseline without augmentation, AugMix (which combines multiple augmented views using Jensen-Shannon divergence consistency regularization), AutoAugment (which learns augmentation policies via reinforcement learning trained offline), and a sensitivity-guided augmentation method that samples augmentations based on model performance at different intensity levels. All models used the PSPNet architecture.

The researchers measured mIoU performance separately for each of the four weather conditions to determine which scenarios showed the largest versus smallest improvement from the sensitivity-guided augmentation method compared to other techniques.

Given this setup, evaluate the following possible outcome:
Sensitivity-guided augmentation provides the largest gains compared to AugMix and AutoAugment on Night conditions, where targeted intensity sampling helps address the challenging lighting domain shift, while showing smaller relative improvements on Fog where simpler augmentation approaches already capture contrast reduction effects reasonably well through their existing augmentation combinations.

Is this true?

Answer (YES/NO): NO